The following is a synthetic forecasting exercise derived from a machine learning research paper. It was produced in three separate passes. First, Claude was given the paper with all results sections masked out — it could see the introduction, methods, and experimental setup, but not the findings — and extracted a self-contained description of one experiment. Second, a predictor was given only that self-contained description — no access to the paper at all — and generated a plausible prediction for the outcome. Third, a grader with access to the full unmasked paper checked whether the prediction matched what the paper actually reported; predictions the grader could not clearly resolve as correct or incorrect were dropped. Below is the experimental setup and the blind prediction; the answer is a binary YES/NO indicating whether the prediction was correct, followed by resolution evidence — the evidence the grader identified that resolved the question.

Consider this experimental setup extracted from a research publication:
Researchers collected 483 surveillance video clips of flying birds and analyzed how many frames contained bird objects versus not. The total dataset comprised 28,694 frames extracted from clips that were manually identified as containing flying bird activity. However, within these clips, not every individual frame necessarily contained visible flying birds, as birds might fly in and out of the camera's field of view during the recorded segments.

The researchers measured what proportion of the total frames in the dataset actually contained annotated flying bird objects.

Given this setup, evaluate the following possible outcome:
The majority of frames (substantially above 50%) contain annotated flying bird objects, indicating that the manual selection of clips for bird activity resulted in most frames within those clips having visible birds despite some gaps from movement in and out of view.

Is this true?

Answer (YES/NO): YES